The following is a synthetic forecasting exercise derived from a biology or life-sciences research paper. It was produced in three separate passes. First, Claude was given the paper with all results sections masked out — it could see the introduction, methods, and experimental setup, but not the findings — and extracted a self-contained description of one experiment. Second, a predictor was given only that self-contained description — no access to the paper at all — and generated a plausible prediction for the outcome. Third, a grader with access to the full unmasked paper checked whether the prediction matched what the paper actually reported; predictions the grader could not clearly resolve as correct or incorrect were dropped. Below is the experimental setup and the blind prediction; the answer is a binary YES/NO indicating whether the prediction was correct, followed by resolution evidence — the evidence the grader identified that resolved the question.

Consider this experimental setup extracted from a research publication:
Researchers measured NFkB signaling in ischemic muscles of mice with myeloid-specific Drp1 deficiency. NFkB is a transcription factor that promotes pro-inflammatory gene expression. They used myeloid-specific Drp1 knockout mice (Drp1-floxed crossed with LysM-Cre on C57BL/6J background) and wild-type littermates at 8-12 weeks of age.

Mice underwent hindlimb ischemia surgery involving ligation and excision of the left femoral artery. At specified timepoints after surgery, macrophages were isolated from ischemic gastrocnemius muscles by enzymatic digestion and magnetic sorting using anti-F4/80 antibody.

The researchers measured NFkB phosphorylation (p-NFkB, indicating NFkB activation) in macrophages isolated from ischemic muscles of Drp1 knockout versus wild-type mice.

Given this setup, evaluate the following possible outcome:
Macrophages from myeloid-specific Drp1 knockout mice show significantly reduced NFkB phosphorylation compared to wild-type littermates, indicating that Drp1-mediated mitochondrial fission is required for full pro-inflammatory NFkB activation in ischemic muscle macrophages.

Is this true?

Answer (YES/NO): NO